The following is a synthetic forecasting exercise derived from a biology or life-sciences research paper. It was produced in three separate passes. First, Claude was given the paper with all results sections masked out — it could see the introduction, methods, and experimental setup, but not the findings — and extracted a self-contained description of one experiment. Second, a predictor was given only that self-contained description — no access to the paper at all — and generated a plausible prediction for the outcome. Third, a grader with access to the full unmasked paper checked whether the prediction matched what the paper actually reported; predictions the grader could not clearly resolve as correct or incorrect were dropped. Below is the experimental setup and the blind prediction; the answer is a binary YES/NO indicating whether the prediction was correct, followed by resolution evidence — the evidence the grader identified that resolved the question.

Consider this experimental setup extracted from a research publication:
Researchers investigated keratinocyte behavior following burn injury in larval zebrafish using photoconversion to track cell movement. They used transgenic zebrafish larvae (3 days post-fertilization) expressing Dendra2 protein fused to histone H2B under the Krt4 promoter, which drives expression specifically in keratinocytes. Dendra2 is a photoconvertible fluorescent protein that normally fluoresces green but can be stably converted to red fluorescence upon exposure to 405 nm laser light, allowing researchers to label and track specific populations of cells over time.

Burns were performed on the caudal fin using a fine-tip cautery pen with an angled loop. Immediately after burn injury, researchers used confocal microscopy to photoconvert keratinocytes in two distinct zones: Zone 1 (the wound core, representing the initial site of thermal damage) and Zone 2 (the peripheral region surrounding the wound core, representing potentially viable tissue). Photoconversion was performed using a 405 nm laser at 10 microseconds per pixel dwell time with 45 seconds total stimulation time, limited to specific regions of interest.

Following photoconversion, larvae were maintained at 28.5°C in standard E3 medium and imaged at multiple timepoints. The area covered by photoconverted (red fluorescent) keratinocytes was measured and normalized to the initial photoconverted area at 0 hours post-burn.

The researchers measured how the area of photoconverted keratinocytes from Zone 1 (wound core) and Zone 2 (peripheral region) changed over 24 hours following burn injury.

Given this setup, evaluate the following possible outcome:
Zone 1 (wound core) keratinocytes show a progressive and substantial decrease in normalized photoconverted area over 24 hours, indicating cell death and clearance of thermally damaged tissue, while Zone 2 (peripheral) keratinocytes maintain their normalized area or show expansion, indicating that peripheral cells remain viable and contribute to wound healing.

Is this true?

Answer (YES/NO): NO